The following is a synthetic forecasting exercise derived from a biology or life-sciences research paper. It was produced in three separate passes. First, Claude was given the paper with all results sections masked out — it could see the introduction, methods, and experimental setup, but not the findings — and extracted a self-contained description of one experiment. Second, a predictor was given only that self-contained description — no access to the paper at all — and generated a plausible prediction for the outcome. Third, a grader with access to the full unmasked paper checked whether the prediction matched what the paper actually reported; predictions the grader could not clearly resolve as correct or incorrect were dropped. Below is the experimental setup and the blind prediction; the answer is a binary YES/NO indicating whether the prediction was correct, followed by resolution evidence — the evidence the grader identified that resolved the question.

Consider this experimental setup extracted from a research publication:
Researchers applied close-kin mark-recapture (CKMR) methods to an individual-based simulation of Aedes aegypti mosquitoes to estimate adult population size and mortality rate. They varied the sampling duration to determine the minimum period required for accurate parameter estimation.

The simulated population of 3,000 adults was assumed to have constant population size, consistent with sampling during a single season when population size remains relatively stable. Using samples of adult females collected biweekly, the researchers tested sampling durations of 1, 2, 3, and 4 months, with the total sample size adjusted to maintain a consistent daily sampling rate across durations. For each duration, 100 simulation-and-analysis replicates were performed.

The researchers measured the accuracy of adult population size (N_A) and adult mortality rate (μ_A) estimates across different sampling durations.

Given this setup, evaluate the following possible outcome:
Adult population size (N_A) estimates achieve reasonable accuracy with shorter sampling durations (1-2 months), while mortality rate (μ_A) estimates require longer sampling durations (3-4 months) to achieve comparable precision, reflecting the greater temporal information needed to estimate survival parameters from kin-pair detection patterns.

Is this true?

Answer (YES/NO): NO